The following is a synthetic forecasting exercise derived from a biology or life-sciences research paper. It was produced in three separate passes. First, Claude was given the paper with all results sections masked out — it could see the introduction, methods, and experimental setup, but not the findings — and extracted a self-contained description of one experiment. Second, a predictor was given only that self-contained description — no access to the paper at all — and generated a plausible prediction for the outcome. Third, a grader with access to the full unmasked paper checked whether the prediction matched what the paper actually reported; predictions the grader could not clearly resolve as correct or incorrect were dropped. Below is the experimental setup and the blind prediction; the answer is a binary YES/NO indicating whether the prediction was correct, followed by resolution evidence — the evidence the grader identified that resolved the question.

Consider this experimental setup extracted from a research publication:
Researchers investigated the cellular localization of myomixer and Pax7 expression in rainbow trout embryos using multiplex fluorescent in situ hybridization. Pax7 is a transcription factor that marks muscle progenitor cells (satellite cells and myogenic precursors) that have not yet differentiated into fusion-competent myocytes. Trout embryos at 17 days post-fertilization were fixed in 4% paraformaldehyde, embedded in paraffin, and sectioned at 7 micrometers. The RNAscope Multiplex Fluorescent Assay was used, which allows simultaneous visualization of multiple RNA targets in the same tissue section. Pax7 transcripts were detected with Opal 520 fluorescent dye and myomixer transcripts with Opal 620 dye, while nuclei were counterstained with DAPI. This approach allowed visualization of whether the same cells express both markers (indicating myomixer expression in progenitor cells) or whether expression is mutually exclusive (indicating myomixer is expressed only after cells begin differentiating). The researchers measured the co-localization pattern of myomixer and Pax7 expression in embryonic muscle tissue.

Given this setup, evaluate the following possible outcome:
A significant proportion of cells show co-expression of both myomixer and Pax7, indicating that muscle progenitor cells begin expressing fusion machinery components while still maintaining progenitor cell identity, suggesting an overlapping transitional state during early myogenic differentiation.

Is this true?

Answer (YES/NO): NO